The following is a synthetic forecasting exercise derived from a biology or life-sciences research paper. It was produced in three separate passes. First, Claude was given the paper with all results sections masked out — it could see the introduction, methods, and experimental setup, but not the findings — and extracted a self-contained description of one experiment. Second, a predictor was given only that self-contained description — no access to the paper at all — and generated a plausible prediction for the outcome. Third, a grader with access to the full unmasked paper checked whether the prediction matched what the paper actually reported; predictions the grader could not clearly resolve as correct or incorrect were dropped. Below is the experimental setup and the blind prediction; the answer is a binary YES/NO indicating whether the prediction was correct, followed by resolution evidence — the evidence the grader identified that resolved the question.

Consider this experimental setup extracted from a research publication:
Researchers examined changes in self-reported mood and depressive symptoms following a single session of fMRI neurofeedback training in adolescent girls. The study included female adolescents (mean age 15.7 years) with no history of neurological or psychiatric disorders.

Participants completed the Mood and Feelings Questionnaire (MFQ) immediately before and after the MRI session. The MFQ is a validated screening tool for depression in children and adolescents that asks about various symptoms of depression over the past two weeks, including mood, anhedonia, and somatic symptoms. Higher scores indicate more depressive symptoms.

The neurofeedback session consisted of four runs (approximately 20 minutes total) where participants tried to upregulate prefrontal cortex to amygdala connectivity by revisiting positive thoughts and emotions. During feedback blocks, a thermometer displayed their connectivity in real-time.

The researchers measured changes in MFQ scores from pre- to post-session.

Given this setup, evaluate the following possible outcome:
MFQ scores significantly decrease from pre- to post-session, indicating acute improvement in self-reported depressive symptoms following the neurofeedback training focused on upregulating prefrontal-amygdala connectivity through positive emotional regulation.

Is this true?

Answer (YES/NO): NO